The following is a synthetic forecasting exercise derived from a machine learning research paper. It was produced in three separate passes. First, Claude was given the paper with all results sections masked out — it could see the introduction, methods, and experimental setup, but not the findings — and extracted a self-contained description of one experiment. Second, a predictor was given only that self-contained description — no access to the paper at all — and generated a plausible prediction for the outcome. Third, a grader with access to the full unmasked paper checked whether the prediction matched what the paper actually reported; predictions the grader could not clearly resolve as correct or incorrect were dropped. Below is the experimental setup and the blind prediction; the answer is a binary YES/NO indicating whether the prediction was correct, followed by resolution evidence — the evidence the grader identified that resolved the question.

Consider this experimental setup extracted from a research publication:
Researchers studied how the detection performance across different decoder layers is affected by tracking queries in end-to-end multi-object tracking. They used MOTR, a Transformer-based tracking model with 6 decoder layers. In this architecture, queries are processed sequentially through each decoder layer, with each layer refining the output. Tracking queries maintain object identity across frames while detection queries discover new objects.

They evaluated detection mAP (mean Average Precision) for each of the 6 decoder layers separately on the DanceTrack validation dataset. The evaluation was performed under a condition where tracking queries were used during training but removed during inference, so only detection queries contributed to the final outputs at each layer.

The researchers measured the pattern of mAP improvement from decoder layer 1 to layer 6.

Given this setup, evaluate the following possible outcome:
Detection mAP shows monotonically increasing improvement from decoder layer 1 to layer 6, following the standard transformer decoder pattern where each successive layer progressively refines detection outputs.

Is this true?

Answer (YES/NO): YES